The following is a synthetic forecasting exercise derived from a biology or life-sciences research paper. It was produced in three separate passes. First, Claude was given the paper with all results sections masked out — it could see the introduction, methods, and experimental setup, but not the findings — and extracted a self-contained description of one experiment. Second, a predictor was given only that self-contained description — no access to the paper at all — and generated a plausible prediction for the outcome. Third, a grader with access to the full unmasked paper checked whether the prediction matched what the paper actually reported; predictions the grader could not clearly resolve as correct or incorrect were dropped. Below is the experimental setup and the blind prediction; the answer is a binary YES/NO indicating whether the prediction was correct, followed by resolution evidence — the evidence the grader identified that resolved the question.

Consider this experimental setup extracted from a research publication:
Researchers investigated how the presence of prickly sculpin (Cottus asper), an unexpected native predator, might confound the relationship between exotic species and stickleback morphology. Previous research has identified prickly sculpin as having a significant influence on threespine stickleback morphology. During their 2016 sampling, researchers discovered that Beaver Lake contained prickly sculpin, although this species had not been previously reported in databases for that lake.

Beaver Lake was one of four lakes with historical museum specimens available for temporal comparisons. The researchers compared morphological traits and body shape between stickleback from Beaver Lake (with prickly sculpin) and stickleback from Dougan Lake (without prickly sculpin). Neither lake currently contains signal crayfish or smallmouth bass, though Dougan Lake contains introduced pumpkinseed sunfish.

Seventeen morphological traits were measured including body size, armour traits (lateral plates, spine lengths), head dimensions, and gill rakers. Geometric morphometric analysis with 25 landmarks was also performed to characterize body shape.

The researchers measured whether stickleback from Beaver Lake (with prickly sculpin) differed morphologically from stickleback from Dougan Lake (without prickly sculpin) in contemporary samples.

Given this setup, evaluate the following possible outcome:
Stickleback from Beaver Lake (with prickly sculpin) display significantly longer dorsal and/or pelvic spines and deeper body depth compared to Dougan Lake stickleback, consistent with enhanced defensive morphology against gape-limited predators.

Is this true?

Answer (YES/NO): NO